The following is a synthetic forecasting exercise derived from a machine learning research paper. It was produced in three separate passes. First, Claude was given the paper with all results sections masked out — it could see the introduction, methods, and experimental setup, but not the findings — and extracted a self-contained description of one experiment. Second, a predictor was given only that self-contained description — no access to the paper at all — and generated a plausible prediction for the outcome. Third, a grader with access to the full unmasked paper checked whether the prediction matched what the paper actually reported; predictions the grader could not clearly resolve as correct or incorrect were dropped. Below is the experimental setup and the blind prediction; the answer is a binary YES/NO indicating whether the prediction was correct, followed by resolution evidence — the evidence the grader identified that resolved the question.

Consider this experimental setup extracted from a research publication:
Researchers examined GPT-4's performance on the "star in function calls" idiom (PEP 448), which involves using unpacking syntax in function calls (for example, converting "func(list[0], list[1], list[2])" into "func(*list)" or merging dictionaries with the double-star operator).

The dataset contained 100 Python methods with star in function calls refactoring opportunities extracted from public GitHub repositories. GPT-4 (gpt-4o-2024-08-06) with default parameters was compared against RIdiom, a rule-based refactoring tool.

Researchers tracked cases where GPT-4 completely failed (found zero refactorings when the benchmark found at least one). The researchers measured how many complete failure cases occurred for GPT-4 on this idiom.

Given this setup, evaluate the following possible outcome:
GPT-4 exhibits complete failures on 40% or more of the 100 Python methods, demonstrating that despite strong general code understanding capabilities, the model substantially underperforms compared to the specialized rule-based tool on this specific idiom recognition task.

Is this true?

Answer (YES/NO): NO